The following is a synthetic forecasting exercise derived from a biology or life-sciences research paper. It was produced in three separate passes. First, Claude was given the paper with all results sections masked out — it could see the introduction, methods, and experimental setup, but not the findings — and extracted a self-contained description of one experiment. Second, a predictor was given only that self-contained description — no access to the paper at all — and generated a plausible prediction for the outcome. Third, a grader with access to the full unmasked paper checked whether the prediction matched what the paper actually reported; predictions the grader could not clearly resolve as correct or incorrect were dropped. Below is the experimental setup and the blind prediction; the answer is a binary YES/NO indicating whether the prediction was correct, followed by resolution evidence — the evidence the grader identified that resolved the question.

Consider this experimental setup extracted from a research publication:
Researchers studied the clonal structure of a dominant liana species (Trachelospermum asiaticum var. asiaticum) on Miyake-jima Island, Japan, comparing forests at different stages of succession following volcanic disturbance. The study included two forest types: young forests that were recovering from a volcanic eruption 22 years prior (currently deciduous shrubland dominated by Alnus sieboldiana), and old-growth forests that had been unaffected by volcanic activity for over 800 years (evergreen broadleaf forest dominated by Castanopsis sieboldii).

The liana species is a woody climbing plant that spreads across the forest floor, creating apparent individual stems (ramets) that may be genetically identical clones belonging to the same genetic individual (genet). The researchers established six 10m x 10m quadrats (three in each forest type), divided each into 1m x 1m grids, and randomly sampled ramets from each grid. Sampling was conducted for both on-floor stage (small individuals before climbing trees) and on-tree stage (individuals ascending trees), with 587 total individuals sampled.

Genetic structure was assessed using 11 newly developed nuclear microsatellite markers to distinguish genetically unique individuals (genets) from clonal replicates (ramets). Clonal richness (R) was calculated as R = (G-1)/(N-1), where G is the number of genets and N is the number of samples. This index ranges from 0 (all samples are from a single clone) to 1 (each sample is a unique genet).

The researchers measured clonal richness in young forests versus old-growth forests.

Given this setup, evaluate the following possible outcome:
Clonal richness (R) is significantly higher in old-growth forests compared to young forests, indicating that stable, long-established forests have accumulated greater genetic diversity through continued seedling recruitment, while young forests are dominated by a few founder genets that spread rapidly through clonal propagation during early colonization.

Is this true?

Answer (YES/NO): YES